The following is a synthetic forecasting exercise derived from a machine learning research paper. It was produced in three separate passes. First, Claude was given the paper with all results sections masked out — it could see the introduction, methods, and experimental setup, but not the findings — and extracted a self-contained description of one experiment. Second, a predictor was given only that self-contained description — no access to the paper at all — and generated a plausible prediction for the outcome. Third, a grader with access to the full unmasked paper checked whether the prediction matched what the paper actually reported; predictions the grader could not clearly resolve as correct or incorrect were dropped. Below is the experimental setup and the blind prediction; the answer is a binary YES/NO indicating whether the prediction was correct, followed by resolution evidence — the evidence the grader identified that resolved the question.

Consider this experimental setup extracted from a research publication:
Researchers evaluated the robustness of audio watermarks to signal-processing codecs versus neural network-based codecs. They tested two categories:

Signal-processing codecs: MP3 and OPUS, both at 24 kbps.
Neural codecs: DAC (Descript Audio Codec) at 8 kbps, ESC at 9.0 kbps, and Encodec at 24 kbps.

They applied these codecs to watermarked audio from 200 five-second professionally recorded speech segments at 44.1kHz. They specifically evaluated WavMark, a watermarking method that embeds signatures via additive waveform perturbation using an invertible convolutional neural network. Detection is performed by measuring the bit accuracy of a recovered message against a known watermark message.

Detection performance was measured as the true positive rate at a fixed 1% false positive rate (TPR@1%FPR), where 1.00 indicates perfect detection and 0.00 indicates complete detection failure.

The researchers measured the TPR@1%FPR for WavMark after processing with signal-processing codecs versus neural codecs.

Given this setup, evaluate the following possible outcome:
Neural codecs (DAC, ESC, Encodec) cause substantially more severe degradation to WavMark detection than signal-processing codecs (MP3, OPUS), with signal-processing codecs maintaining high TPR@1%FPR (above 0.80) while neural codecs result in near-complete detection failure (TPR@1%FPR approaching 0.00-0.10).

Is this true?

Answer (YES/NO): YES